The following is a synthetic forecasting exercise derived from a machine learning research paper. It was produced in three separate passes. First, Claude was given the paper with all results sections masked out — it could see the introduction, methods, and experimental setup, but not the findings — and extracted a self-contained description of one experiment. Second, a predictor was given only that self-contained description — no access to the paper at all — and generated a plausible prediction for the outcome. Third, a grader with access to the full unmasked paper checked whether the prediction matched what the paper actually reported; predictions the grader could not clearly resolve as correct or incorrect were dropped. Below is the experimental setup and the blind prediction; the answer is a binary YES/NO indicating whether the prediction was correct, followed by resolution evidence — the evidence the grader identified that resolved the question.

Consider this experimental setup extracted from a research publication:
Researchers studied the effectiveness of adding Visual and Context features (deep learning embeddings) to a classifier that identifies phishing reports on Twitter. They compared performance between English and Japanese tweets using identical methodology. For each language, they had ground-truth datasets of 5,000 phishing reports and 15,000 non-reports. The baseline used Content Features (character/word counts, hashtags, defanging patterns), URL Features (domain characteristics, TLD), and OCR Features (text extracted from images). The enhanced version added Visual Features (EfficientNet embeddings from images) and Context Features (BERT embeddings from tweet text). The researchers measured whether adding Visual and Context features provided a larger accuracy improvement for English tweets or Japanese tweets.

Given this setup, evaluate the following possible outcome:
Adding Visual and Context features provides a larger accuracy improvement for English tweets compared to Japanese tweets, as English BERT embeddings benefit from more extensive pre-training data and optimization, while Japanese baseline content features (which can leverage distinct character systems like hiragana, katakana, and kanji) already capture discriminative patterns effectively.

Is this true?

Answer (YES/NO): NO